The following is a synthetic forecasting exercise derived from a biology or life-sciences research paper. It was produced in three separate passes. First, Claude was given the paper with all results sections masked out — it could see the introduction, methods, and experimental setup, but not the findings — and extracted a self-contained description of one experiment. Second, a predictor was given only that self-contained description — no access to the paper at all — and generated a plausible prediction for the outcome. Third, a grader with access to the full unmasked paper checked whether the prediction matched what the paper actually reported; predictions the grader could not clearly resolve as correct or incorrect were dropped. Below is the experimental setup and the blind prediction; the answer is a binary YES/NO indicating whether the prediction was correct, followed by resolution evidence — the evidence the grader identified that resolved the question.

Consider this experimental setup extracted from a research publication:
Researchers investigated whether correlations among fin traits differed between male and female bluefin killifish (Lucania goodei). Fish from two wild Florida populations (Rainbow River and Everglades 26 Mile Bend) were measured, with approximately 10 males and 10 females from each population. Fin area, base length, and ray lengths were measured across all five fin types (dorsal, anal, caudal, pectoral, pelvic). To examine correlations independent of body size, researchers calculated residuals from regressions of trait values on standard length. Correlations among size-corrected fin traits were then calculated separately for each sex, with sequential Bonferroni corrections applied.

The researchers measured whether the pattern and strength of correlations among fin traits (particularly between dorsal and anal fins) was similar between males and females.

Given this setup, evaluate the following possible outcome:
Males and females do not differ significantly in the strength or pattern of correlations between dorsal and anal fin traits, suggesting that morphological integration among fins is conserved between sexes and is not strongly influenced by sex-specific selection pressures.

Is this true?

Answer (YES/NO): NO